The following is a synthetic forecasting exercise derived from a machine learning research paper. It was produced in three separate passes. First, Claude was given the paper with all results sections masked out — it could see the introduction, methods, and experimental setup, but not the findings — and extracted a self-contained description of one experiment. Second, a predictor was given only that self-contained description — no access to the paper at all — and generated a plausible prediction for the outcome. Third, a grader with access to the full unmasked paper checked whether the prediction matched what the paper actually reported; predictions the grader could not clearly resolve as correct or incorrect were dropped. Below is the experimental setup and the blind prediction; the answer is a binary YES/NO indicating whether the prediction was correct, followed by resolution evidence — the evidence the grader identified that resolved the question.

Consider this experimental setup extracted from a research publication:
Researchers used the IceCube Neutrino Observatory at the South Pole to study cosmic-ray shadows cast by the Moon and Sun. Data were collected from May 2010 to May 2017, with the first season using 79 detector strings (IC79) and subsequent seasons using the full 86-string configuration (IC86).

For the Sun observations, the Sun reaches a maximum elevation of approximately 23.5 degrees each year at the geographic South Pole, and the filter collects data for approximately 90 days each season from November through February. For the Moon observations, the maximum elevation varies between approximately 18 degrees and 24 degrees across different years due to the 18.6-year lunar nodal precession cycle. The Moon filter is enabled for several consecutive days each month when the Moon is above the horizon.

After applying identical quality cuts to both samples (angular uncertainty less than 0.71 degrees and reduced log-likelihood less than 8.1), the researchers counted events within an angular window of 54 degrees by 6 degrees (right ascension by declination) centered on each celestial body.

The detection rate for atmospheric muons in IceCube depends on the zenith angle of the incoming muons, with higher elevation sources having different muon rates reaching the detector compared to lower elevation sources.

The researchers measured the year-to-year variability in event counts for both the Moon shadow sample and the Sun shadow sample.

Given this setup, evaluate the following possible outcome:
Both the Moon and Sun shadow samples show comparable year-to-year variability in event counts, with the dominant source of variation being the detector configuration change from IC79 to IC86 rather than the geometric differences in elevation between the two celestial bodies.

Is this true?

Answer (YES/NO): NO